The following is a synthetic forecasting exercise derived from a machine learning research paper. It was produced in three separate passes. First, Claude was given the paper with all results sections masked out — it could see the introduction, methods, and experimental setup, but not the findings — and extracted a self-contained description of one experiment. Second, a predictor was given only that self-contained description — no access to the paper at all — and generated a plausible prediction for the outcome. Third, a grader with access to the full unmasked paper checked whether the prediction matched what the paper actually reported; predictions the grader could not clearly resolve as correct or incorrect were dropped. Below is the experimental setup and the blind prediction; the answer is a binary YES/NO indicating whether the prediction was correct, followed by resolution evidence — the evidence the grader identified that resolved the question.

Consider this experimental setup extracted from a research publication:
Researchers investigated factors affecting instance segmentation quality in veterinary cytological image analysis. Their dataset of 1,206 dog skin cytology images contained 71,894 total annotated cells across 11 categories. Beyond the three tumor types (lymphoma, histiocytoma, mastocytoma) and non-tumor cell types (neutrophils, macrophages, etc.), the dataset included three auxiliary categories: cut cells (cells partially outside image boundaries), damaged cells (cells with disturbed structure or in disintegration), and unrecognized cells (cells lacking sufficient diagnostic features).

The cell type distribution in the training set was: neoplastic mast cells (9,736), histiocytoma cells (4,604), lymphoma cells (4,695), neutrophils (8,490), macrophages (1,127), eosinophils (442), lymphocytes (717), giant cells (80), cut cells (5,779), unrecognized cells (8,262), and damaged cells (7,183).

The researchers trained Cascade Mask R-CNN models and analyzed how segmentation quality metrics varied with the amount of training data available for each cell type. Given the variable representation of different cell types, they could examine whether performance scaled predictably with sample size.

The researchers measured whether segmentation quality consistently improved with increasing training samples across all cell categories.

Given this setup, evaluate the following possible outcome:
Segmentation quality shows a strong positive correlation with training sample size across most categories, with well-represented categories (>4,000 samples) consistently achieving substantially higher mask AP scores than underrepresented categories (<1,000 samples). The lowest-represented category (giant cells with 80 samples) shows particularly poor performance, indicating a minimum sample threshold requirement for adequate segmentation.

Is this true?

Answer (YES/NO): YES